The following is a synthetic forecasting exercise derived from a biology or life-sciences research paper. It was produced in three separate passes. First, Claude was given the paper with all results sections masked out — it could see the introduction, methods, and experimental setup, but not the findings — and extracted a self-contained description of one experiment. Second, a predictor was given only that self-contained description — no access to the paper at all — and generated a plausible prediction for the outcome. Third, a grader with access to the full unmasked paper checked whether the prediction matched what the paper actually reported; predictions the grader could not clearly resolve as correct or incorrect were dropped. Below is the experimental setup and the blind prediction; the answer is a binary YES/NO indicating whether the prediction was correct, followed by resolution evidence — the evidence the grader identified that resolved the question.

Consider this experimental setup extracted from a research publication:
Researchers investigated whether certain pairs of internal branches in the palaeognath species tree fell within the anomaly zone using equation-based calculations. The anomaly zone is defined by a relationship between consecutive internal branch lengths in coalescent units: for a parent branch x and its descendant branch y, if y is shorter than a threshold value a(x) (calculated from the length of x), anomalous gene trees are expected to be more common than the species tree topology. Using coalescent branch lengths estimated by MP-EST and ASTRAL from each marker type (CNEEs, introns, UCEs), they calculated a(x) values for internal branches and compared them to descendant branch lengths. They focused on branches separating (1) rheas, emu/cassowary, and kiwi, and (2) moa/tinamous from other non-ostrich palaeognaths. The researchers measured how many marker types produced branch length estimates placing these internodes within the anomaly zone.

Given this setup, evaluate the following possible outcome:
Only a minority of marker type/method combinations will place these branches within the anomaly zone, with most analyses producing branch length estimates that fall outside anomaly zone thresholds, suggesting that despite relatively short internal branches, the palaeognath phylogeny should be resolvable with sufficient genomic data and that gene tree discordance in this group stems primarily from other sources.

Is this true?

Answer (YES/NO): NO